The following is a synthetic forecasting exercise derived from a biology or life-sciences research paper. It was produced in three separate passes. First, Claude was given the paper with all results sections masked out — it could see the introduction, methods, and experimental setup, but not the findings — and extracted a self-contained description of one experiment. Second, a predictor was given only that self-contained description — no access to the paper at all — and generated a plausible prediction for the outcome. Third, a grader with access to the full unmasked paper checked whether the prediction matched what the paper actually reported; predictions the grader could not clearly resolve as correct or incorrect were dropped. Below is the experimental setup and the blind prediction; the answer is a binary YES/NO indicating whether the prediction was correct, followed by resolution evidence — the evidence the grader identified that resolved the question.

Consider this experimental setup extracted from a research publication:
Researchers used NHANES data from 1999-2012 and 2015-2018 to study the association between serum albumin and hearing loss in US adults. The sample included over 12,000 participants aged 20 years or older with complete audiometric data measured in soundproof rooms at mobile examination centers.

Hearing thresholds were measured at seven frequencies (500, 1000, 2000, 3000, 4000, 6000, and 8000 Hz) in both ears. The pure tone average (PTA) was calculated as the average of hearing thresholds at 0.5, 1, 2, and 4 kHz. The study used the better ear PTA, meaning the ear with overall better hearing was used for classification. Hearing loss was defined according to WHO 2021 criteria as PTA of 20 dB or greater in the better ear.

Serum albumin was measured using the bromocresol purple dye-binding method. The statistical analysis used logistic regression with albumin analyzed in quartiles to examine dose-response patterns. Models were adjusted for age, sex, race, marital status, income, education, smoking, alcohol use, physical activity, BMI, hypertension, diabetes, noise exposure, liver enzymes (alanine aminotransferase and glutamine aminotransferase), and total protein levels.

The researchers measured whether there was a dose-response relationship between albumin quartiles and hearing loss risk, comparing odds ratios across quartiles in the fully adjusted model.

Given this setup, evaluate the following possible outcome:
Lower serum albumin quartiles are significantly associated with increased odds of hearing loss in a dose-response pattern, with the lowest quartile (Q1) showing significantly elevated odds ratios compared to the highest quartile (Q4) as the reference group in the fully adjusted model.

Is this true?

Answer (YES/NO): NO